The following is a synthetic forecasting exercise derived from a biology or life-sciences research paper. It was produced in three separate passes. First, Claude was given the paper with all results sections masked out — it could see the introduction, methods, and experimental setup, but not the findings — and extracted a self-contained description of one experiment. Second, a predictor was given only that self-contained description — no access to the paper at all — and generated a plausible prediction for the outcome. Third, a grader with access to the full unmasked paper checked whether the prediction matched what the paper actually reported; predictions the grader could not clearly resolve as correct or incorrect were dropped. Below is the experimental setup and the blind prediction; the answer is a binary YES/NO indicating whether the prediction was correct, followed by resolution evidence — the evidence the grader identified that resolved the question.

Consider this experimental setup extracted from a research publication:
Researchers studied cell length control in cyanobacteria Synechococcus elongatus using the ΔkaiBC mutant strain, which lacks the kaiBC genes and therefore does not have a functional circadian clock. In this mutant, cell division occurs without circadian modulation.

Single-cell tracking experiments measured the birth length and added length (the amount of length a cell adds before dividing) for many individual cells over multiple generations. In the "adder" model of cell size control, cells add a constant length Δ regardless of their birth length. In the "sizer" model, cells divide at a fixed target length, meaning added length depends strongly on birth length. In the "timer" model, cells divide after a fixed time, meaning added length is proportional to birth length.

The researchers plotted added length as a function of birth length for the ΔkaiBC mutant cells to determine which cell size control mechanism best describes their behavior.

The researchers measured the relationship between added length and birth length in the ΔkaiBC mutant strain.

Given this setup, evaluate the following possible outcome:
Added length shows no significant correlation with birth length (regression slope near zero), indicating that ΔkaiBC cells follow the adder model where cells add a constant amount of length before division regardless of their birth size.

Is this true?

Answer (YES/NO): YES